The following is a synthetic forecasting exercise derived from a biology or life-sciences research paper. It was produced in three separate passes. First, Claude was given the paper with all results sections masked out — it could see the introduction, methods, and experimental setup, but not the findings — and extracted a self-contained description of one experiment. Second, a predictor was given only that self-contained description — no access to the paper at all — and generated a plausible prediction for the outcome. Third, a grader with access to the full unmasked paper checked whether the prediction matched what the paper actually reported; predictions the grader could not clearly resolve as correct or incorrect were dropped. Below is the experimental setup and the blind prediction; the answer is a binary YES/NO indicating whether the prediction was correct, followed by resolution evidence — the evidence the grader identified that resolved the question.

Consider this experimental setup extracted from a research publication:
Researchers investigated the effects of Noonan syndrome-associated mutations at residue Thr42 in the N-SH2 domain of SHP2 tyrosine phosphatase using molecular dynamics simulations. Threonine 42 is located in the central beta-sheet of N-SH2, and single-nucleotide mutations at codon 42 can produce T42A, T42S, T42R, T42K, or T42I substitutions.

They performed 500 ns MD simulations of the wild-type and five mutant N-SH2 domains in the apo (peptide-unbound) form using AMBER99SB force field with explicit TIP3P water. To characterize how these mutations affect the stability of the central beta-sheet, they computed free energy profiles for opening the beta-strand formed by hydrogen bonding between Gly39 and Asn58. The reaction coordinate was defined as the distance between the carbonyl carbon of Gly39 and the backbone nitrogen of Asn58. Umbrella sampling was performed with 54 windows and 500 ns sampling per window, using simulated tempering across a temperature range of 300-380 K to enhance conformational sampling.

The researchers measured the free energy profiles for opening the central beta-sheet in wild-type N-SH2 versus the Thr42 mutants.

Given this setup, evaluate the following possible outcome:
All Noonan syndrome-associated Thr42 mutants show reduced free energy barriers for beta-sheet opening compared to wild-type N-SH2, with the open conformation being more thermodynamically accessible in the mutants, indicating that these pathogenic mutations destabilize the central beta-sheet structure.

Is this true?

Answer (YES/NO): NO